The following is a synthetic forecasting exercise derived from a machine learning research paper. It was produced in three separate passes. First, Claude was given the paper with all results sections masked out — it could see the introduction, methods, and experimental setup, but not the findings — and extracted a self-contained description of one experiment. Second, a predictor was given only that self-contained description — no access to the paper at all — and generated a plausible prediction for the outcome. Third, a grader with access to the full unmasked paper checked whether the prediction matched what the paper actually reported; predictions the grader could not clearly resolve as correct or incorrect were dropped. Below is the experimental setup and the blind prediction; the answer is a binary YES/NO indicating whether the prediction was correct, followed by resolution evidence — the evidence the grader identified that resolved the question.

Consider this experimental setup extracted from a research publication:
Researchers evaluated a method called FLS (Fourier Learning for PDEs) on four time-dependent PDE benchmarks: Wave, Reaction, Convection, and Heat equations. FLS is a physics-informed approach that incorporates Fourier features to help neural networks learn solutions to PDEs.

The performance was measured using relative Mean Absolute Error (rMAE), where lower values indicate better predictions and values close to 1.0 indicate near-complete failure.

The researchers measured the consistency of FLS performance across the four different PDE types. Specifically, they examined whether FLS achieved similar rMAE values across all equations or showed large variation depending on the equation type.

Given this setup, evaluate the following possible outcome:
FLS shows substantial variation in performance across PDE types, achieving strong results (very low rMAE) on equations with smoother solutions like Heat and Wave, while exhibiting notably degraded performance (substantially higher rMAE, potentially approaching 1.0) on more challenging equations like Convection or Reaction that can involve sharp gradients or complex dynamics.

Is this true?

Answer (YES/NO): NO